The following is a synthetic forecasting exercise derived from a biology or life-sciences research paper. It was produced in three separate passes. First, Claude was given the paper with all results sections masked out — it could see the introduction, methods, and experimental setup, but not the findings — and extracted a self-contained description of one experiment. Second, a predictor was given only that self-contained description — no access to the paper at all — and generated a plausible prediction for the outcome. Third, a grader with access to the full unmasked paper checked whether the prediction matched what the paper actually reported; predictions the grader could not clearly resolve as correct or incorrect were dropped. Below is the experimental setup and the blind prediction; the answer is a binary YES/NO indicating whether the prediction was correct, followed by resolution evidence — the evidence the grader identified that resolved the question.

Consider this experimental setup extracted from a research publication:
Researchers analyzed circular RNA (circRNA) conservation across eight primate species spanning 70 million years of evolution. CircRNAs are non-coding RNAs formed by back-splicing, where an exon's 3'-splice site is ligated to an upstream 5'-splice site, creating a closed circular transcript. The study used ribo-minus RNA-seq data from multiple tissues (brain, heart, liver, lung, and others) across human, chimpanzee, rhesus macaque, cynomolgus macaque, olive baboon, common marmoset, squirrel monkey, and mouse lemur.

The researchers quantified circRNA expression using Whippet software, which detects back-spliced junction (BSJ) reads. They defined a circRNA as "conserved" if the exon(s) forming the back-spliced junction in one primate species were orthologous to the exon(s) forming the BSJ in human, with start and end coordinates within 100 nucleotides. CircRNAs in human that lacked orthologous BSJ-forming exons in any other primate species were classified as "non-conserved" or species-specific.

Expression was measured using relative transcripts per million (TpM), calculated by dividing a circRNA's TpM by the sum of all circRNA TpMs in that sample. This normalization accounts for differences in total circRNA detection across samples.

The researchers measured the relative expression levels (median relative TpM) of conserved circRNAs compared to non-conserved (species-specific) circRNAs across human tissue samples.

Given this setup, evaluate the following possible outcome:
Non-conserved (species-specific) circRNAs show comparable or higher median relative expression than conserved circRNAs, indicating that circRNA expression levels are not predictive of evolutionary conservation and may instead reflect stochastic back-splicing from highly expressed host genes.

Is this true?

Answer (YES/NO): YES